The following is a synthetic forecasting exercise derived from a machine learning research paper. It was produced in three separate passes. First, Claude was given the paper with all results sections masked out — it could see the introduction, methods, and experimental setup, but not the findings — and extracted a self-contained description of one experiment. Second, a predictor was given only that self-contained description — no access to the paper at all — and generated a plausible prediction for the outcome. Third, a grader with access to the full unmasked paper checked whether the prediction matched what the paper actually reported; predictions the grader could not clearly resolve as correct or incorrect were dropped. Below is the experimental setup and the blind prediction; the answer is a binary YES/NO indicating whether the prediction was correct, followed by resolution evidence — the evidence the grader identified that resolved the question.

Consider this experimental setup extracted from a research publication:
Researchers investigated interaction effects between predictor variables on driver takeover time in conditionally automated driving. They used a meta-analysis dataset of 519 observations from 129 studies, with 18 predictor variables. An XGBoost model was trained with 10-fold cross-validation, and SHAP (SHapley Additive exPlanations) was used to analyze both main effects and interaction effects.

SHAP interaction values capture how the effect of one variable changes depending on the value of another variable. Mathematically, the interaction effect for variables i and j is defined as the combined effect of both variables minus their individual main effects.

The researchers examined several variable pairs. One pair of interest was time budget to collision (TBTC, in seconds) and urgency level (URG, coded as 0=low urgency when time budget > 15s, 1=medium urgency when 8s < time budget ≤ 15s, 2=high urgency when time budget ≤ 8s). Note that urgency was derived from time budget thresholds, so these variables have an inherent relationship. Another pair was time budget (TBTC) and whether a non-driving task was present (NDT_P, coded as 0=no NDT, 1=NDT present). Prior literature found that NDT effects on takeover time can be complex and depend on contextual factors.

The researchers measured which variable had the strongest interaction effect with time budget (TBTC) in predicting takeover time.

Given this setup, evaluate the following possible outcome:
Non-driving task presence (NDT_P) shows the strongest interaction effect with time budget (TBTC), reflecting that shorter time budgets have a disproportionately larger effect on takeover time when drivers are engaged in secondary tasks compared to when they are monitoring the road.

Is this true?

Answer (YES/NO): NO